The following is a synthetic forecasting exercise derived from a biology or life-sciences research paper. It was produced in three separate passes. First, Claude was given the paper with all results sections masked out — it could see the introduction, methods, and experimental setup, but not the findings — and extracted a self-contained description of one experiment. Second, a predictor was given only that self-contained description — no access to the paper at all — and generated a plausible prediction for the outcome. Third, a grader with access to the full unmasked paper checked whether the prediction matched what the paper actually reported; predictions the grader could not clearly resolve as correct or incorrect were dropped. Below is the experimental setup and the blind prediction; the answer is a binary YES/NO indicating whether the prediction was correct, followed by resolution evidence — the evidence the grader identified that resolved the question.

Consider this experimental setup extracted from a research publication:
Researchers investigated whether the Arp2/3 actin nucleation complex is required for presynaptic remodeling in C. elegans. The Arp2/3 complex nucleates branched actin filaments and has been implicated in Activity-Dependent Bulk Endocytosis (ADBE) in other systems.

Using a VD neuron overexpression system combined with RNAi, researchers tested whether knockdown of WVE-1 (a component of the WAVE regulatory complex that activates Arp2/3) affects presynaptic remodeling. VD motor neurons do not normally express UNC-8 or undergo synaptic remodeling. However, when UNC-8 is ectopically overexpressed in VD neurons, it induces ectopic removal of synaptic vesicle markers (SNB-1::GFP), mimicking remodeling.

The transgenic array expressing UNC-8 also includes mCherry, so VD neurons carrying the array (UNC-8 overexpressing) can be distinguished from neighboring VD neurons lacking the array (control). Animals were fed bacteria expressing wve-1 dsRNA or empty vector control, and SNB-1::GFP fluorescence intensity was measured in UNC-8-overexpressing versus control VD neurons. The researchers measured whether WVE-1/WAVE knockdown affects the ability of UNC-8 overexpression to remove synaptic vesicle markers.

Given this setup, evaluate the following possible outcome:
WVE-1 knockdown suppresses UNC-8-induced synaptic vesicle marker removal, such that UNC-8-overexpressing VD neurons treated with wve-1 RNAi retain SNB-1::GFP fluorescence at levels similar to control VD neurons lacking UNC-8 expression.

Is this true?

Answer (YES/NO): YES